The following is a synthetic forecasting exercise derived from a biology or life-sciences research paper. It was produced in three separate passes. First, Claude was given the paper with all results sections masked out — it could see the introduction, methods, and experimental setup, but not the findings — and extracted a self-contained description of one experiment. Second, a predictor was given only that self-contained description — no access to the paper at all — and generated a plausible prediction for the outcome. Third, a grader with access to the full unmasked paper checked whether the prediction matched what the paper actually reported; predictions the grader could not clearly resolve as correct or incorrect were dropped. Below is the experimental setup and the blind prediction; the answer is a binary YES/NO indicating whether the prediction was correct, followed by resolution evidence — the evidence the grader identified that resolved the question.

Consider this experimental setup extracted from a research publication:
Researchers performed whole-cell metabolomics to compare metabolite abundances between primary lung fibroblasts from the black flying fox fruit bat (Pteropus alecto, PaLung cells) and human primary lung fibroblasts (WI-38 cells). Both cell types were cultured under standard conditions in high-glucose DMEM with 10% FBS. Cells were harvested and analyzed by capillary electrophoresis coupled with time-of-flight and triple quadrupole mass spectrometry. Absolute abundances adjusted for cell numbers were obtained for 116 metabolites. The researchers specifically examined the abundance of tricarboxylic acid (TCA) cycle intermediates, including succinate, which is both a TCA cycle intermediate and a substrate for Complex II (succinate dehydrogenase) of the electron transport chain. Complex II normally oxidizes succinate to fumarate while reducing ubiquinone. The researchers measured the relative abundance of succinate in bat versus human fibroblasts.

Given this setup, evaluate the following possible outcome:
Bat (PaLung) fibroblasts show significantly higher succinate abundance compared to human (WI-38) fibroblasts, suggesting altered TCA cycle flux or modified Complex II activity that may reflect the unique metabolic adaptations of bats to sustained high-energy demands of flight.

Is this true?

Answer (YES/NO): YES